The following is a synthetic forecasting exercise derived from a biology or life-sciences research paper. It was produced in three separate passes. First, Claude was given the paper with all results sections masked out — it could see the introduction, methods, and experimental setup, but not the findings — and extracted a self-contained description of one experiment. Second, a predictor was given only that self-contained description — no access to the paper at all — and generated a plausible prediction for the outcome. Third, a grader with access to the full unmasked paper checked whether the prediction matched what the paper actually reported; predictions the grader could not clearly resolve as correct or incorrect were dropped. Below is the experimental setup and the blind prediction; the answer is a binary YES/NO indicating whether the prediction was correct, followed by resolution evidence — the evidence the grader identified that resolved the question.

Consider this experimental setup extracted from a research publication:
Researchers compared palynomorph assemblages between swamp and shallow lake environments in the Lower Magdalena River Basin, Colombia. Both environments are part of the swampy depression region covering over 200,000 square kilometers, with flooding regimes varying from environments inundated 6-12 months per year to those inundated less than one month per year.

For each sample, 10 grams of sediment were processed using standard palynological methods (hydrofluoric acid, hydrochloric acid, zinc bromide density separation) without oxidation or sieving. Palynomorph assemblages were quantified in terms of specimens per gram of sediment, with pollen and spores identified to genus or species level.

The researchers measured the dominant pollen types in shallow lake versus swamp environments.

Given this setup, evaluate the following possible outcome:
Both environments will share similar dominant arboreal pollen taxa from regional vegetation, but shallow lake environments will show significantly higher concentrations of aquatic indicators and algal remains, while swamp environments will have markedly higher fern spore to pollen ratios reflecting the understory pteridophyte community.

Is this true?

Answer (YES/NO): NO